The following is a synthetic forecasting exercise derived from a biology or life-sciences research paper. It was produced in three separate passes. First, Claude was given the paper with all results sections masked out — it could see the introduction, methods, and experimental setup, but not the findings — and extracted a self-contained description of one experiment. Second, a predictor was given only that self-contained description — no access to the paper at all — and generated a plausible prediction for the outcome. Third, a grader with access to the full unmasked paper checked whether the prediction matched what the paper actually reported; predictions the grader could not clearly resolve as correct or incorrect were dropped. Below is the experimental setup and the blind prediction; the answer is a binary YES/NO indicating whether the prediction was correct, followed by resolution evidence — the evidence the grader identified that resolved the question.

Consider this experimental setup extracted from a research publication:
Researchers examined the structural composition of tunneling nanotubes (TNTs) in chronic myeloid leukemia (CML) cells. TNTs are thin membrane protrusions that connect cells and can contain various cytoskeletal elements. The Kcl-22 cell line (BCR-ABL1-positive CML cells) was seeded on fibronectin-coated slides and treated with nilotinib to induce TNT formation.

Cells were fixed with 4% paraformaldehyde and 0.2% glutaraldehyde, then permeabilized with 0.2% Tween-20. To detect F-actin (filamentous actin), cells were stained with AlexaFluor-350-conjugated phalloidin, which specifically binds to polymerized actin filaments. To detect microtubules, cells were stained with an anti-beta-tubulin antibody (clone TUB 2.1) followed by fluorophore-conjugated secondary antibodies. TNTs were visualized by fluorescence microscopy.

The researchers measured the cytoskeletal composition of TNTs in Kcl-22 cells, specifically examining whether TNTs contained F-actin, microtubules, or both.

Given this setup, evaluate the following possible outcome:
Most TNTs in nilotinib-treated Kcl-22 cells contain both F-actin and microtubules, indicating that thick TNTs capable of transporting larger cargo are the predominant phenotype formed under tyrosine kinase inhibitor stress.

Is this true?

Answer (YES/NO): NO